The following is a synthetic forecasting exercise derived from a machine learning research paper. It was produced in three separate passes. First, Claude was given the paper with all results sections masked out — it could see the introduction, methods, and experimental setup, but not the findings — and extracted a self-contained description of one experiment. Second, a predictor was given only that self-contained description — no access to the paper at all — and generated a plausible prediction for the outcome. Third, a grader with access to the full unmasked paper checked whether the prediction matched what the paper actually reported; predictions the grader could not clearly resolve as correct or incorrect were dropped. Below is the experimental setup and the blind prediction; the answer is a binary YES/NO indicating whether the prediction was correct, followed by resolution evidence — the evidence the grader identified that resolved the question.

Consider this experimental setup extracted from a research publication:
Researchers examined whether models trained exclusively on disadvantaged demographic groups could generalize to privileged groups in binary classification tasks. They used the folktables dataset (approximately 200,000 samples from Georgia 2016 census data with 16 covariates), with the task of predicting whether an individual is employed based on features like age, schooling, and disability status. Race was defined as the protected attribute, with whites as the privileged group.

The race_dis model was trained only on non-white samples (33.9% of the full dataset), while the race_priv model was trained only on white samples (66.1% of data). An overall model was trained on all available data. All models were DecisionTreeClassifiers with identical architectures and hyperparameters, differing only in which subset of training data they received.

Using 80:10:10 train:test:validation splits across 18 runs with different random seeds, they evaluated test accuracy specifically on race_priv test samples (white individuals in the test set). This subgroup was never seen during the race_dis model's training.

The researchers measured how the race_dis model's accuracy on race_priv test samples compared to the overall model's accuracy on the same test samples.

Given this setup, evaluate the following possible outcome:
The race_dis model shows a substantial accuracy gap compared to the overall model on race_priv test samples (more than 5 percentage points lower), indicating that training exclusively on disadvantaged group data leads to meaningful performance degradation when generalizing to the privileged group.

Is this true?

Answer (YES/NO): NO